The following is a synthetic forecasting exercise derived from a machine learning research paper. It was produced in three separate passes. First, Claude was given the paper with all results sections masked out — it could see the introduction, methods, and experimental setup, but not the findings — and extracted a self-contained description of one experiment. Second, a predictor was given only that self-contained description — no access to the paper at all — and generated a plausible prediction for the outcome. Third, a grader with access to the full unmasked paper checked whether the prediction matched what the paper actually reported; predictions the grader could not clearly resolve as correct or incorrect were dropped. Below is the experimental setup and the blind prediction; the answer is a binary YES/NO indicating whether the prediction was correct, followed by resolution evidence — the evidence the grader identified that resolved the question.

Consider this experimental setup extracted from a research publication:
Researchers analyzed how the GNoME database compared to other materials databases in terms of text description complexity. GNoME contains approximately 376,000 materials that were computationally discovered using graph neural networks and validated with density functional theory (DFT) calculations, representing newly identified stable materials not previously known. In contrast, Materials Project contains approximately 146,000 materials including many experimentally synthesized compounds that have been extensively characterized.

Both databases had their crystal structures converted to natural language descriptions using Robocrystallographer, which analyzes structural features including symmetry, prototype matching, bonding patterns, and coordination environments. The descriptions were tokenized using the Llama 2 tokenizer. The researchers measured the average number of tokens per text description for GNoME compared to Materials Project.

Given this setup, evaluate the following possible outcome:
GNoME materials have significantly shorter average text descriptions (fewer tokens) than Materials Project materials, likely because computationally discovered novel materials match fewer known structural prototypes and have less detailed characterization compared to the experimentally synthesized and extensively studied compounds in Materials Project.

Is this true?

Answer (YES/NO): NO